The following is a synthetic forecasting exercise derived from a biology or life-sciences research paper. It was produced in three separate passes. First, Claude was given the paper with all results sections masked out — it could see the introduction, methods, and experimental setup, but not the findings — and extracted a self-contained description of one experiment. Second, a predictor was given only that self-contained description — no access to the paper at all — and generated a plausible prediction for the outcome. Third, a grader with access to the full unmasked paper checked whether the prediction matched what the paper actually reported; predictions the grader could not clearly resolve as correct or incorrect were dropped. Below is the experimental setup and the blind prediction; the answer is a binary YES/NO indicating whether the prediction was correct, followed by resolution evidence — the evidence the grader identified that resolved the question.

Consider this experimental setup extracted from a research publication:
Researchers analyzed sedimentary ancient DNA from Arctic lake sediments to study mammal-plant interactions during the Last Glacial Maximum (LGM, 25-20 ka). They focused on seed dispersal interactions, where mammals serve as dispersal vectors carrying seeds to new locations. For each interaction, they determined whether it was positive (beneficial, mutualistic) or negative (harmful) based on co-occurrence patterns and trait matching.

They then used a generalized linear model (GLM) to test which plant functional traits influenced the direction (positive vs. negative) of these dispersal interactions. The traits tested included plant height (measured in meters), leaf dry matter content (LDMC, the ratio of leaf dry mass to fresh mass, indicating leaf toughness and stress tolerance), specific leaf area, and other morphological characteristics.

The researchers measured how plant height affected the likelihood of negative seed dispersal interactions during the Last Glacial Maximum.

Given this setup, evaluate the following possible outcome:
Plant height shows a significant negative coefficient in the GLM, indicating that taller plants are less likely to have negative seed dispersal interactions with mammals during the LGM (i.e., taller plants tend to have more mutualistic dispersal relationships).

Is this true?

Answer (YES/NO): NO